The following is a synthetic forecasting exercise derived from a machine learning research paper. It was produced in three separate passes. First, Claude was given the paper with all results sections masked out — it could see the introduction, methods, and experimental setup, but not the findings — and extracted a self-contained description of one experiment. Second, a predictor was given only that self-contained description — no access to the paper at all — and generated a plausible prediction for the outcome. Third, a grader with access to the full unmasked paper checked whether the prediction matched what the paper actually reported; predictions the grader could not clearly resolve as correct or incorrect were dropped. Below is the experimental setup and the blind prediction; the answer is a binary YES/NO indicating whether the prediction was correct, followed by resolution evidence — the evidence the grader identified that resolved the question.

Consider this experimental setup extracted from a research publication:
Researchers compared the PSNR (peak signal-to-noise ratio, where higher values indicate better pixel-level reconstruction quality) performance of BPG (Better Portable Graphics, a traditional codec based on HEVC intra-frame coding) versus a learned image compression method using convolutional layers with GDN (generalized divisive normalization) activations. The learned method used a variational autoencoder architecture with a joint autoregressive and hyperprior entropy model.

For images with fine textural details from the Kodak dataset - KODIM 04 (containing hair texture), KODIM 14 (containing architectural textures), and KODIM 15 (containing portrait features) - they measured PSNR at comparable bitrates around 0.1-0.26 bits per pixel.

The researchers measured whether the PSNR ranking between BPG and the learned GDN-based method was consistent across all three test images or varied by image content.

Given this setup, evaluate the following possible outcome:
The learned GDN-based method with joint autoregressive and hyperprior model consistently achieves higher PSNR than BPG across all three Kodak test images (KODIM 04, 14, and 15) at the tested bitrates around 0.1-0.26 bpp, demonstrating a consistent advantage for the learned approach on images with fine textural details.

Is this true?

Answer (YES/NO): YES